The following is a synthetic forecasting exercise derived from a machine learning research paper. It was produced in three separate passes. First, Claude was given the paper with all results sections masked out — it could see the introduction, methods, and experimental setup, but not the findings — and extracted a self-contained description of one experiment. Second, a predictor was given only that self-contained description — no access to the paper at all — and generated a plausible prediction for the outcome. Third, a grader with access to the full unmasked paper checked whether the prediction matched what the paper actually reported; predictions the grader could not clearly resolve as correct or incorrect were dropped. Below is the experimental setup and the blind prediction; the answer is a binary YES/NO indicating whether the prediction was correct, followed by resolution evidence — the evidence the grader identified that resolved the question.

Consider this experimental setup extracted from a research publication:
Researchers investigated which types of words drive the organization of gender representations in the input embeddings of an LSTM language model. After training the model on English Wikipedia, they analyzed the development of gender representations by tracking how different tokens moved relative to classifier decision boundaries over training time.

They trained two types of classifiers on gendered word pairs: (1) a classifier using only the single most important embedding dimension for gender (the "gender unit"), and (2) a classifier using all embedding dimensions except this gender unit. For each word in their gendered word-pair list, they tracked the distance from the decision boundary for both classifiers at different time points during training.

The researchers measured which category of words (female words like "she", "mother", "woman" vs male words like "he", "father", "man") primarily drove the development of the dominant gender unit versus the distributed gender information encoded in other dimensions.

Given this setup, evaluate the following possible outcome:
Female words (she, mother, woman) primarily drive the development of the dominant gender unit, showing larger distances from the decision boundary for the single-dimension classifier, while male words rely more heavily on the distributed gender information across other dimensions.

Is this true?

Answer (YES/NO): YES